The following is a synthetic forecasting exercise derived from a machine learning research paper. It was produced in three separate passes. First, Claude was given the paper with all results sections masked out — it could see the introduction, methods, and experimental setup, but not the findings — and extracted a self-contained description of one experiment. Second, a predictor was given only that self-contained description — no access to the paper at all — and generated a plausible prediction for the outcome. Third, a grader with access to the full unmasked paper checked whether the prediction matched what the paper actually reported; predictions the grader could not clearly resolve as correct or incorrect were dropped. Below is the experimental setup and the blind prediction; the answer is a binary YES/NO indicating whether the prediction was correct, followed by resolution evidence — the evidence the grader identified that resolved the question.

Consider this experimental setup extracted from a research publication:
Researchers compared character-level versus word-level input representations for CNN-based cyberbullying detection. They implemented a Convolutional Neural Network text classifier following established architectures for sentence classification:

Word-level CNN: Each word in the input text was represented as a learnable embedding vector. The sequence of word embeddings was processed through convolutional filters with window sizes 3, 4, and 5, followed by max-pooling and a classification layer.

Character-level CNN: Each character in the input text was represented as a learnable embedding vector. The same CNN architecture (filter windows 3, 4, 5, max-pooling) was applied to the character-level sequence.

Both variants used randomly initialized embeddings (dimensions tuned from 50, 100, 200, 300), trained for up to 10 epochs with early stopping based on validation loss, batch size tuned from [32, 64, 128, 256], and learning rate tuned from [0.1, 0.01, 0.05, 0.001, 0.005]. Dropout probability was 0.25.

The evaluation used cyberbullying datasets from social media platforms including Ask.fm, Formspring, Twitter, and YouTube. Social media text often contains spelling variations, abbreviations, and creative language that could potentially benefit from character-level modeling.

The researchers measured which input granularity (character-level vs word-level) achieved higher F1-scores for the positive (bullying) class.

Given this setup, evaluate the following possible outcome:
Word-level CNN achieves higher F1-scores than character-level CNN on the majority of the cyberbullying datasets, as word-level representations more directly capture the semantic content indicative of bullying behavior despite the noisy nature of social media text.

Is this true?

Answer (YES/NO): NO